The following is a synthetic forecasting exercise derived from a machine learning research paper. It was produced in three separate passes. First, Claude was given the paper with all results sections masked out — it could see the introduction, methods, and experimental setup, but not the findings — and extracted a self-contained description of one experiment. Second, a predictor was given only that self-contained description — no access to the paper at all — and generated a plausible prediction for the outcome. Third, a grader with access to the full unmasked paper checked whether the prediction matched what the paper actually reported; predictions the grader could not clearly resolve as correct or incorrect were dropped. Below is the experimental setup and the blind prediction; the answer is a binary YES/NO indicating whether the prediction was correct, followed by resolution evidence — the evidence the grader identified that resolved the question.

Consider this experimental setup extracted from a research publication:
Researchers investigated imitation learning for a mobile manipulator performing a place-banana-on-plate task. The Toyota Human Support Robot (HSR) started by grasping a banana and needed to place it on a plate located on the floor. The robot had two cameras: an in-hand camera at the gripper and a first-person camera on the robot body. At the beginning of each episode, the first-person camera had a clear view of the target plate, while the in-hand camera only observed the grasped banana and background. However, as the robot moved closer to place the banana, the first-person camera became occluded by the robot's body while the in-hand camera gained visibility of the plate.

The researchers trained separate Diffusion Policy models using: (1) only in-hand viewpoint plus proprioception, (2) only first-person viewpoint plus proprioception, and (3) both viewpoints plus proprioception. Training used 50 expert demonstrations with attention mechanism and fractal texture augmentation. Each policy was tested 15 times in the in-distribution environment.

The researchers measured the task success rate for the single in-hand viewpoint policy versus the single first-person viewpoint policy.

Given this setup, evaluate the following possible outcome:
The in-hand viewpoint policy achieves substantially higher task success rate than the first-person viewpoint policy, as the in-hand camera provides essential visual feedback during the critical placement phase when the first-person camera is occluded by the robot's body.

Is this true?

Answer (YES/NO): NO